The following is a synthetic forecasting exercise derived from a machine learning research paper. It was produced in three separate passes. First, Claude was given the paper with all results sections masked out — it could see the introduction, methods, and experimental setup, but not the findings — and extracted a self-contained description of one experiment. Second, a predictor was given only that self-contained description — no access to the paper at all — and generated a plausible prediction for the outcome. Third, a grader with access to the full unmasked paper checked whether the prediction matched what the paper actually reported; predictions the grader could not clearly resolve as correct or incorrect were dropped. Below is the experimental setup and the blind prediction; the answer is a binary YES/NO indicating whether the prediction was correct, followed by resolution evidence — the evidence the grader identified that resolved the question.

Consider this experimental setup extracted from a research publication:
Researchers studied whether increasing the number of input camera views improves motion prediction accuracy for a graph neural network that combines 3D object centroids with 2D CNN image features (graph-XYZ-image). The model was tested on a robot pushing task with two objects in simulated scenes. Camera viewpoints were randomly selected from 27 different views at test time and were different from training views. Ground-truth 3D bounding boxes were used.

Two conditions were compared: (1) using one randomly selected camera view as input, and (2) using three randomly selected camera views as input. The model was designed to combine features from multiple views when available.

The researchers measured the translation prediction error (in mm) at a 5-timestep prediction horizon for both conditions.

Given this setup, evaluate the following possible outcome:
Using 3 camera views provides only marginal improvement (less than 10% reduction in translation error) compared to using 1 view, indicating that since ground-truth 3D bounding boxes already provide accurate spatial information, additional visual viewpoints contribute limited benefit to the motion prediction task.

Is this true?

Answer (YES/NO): NO